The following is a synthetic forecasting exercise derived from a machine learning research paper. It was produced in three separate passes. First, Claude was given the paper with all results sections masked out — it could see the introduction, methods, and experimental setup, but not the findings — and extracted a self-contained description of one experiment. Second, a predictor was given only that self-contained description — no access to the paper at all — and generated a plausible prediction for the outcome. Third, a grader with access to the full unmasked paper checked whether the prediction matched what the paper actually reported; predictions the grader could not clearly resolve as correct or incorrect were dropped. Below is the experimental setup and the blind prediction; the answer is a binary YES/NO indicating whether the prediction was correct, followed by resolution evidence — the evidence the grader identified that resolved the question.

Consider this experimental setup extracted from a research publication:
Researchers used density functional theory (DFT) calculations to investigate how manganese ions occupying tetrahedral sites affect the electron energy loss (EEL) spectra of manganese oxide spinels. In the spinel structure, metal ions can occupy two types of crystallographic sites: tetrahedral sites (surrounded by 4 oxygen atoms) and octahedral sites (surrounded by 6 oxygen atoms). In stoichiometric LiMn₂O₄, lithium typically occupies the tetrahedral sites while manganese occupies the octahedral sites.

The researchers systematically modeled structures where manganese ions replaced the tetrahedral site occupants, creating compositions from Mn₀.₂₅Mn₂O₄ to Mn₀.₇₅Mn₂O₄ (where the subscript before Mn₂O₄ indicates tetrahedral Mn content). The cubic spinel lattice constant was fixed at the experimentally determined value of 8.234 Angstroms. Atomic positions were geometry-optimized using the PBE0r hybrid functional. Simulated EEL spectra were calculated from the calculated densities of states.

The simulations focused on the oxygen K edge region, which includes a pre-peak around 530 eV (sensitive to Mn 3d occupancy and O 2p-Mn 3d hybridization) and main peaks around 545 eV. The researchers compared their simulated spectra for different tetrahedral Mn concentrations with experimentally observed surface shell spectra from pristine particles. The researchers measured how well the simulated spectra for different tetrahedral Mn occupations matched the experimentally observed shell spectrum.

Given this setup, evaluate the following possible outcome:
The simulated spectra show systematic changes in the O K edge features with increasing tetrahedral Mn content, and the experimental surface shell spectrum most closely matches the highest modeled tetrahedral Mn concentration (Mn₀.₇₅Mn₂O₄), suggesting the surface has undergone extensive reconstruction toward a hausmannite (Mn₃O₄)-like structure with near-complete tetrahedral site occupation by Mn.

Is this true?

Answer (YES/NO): NO